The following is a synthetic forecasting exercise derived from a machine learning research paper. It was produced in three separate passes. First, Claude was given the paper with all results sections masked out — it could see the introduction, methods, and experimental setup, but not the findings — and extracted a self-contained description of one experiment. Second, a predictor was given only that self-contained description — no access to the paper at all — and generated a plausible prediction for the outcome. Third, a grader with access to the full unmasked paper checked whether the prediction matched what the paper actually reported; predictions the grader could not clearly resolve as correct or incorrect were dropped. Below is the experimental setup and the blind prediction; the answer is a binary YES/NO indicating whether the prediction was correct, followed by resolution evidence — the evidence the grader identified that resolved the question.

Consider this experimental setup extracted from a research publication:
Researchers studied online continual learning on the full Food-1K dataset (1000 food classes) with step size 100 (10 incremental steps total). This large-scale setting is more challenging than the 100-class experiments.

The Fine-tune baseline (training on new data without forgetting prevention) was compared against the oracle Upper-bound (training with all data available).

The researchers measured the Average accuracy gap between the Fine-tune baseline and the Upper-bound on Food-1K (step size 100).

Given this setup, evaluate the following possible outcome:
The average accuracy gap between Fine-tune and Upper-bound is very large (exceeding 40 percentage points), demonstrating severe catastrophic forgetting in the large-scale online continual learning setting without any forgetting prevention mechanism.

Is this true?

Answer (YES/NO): YES